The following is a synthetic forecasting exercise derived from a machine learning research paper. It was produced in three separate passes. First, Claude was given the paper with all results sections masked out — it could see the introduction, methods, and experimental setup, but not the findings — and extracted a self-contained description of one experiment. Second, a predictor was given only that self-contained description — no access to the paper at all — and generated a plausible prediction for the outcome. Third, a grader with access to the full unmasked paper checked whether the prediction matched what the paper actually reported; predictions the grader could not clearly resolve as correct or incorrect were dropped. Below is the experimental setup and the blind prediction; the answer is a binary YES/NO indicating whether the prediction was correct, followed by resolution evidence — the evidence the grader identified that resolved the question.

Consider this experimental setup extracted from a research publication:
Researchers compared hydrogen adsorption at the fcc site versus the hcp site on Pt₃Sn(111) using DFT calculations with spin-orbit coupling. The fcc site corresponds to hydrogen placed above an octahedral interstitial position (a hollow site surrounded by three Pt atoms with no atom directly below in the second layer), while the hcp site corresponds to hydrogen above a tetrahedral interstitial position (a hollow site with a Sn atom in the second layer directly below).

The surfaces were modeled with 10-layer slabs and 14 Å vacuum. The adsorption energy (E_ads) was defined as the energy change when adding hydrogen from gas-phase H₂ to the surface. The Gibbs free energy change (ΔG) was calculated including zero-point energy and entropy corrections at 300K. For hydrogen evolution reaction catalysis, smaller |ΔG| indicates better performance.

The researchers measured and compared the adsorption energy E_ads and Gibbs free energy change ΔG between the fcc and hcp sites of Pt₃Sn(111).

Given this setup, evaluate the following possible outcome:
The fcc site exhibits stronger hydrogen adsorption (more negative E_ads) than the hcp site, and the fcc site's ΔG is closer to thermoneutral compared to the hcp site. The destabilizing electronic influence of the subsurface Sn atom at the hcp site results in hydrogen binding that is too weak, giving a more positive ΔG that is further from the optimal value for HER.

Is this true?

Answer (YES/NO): NO